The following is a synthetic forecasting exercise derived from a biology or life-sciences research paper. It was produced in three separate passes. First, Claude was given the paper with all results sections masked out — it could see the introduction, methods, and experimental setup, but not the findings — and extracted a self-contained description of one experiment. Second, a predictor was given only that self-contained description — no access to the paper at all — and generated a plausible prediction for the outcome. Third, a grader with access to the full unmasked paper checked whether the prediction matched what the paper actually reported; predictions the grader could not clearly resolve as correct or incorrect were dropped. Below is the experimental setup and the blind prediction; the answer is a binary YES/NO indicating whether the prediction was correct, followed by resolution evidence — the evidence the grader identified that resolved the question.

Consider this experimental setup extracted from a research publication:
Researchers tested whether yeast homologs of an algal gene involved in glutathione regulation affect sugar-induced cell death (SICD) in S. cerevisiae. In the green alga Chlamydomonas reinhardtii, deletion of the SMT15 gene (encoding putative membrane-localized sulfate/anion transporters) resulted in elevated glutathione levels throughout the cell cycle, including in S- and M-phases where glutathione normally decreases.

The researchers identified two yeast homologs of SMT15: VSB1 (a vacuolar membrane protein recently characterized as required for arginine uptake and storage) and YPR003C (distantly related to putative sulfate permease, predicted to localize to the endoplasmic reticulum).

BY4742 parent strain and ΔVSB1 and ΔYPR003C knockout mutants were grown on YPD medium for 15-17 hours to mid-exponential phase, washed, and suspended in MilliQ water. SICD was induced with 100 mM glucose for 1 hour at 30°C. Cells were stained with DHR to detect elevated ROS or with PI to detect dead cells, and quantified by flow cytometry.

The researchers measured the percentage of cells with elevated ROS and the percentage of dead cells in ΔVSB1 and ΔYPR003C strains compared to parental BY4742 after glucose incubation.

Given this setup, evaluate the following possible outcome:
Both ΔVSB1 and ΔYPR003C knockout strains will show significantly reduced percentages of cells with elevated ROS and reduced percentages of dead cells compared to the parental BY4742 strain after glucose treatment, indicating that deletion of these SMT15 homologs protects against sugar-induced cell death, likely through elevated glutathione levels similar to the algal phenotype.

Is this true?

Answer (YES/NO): YES